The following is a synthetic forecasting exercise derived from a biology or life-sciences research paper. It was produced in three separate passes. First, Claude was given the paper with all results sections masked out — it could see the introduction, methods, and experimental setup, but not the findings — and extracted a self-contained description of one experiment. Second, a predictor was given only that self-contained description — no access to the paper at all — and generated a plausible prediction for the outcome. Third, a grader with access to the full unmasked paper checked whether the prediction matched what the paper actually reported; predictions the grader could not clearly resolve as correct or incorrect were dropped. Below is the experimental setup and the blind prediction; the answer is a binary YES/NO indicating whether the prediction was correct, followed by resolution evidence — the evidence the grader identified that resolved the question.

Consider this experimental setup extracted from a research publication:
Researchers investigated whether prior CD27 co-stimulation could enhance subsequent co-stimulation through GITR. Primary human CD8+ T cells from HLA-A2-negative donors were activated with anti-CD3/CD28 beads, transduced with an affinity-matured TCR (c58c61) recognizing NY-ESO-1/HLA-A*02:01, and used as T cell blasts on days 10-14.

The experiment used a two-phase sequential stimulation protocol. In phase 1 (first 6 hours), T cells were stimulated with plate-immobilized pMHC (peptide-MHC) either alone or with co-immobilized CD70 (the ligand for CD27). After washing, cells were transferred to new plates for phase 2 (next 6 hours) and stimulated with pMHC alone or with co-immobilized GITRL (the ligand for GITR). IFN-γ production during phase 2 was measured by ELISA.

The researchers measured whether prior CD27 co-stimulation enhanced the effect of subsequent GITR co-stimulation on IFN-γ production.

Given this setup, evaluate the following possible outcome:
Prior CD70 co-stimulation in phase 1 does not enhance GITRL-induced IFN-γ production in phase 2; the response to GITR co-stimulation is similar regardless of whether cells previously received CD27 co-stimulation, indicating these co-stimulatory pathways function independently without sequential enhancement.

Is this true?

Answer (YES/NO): NO